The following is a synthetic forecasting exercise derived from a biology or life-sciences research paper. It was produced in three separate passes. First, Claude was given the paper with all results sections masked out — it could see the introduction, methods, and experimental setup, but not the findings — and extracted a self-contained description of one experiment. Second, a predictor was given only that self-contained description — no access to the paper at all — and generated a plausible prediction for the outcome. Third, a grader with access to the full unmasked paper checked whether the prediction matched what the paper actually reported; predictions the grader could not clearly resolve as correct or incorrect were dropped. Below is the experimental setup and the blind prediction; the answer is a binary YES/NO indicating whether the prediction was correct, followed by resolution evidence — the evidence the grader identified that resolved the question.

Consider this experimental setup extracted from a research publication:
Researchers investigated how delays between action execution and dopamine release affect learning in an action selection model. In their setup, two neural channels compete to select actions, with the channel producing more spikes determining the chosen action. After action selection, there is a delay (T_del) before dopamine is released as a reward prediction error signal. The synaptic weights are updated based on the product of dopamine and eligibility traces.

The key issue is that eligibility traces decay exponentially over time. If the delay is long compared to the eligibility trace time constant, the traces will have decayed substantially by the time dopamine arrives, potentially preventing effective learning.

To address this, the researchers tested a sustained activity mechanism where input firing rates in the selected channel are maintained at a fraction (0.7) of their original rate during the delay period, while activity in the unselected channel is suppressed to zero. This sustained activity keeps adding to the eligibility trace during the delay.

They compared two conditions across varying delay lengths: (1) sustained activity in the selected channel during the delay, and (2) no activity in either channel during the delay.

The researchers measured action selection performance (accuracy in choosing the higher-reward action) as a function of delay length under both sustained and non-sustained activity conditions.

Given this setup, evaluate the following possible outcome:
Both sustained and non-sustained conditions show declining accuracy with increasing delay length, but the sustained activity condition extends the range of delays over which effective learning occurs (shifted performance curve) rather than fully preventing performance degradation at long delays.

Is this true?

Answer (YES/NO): NO